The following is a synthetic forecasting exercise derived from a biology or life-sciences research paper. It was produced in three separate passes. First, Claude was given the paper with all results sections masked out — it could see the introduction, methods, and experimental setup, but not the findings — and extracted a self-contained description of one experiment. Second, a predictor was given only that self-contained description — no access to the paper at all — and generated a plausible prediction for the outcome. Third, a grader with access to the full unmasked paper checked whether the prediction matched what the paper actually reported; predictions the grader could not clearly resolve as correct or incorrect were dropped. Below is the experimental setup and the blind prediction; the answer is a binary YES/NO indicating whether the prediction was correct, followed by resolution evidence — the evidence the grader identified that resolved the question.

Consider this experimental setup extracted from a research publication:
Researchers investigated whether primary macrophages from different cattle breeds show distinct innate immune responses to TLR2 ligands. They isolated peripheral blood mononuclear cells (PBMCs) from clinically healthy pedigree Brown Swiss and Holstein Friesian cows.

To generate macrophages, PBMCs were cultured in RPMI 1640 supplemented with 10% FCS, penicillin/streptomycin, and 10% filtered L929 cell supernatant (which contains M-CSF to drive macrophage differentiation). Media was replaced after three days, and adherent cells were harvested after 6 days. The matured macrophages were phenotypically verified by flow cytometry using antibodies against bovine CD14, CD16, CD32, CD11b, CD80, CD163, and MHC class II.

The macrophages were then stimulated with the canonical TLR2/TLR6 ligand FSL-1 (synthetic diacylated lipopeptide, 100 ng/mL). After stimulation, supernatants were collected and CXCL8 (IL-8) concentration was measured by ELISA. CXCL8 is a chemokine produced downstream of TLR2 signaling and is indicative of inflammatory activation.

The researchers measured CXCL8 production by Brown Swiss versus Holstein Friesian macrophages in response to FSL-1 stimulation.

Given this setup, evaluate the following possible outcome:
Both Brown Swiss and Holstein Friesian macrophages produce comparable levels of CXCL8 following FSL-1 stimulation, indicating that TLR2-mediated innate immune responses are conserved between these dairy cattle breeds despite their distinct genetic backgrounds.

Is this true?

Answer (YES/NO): NO